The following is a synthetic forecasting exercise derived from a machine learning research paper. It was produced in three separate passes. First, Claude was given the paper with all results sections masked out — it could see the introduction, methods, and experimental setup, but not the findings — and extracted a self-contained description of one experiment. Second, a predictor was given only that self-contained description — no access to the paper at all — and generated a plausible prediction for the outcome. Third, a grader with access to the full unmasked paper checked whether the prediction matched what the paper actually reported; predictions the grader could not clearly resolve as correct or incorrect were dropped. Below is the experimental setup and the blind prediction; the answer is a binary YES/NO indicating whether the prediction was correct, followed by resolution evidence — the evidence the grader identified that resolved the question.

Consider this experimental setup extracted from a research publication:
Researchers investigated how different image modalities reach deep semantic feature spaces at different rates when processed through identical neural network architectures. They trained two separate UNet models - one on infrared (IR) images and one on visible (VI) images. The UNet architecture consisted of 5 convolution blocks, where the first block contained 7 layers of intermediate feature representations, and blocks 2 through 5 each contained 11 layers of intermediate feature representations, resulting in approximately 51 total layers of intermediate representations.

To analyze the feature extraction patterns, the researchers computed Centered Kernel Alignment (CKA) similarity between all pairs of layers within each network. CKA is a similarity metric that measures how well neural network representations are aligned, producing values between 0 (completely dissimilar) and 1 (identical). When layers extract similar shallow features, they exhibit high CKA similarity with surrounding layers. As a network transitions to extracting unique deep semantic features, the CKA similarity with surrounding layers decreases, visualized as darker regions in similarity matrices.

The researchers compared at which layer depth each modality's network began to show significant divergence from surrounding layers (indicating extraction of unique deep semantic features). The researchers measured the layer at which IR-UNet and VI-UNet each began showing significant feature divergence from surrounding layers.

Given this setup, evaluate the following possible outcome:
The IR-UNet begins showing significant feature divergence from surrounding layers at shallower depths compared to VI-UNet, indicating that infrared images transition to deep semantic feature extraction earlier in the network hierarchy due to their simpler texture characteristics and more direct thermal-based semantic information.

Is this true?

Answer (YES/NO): NO